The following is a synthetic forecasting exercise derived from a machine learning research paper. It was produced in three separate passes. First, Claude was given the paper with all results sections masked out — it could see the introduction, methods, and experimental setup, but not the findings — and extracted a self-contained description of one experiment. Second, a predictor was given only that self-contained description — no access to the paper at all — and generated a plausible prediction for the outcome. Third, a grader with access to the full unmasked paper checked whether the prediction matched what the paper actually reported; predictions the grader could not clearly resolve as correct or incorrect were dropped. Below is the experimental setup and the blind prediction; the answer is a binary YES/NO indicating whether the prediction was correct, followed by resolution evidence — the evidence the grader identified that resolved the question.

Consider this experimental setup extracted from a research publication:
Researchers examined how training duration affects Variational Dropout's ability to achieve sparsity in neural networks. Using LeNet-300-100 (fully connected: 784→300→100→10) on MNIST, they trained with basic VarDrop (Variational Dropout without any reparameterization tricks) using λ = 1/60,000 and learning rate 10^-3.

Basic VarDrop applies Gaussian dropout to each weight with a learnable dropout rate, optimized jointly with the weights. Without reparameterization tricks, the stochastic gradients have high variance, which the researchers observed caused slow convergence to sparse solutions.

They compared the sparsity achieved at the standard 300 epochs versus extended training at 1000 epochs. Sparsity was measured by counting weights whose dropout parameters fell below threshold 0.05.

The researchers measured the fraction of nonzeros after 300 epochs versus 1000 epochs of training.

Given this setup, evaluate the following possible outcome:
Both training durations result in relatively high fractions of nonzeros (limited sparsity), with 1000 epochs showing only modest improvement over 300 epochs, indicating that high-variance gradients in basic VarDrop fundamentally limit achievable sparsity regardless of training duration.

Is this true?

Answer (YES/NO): NO